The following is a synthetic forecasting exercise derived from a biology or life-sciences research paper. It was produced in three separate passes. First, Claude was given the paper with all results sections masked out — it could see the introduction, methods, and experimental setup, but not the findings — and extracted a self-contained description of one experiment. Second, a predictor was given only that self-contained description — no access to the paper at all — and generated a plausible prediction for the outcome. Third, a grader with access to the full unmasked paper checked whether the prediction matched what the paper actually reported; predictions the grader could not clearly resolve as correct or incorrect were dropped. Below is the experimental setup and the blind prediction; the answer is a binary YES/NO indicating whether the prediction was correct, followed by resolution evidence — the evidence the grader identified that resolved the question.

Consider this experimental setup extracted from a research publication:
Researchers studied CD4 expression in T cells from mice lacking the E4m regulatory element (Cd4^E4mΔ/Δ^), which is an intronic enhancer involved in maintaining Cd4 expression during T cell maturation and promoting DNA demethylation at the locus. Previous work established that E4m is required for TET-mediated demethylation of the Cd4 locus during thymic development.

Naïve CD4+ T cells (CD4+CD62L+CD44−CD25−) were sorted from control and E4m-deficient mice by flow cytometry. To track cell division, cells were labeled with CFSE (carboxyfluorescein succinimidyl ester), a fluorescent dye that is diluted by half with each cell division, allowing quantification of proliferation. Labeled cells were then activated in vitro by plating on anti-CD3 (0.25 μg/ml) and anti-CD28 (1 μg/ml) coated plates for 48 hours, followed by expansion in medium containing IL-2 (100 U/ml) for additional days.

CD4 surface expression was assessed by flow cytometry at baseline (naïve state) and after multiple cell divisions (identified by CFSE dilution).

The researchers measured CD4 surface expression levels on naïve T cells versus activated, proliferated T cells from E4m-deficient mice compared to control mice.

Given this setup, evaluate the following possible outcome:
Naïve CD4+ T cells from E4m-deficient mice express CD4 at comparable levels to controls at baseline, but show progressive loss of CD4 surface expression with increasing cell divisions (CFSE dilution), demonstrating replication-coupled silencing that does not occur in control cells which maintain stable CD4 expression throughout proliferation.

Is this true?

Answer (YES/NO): NO